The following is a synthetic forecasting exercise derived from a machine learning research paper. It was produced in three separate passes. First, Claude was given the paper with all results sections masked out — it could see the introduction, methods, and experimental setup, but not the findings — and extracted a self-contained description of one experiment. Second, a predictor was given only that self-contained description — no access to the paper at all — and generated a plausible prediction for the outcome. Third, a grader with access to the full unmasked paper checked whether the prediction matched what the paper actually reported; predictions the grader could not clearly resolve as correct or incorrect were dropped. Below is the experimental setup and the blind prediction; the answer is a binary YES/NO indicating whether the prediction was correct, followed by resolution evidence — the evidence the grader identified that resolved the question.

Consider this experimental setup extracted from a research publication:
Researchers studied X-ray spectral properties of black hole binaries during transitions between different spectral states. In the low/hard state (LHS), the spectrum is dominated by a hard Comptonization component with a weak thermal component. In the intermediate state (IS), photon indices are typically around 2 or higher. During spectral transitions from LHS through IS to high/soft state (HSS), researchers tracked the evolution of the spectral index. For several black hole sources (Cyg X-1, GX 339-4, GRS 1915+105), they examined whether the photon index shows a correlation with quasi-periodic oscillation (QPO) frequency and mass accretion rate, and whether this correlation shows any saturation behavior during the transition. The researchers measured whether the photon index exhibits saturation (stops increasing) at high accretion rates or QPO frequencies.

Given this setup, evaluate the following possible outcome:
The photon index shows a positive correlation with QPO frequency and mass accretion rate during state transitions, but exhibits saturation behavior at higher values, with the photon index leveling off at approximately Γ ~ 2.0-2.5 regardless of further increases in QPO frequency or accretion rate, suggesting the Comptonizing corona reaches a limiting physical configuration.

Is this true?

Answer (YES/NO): NO